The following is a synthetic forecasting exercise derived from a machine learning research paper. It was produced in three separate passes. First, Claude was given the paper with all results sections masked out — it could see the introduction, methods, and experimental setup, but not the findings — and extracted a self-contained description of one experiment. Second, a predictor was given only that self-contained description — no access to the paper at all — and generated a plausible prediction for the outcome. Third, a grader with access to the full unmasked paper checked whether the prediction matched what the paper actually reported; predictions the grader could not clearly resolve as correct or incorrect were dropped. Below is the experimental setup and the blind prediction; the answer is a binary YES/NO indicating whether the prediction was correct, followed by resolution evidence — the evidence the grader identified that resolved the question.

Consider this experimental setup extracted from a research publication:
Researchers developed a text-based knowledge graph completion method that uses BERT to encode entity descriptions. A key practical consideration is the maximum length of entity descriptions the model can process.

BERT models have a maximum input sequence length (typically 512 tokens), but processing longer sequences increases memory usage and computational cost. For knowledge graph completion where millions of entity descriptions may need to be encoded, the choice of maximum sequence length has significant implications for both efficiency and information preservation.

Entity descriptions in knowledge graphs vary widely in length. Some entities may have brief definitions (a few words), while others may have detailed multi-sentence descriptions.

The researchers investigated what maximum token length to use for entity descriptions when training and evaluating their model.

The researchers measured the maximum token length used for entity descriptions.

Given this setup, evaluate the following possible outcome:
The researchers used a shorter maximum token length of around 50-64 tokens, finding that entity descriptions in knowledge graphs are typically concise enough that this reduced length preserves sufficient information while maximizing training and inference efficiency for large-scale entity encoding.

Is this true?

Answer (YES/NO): YES